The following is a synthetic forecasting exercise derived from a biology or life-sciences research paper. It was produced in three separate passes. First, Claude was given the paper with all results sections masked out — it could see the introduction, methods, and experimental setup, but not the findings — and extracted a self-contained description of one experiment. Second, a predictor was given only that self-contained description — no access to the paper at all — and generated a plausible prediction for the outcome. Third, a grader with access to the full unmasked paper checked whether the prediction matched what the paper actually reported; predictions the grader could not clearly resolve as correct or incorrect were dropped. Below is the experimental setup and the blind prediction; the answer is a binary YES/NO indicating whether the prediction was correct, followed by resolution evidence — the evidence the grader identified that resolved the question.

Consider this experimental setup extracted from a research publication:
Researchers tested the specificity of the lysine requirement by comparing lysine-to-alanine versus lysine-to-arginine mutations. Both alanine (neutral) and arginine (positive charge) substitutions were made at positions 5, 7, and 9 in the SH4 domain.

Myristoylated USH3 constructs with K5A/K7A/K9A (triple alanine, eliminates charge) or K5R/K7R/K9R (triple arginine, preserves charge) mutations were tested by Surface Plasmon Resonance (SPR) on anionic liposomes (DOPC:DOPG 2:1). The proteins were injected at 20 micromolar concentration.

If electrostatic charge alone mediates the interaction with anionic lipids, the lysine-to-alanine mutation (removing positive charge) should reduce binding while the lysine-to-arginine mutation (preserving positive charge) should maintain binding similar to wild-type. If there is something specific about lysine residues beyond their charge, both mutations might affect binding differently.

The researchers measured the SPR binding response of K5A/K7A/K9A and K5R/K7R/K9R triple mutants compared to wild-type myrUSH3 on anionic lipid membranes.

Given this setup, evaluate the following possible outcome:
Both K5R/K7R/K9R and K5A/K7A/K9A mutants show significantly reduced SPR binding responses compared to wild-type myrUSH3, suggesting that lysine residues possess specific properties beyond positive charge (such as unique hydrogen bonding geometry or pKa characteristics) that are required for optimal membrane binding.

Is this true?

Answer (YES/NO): NO